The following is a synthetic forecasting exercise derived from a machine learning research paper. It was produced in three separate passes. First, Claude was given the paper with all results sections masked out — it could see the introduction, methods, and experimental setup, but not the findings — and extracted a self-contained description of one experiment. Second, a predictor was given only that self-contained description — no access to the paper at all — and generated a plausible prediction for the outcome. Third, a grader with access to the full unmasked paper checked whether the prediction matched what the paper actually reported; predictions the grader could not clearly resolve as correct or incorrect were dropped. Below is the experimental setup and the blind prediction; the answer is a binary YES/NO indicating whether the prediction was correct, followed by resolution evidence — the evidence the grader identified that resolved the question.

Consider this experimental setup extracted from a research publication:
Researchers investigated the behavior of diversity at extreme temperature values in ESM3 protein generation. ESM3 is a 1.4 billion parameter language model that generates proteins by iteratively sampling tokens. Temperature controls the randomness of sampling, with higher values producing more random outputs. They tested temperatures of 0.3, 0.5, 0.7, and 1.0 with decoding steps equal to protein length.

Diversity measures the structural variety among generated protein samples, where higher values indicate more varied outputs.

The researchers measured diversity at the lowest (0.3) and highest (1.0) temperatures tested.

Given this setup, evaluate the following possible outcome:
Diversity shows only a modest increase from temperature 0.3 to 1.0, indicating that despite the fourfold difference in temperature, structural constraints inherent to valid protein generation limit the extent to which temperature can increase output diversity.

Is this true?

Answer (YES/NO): YES